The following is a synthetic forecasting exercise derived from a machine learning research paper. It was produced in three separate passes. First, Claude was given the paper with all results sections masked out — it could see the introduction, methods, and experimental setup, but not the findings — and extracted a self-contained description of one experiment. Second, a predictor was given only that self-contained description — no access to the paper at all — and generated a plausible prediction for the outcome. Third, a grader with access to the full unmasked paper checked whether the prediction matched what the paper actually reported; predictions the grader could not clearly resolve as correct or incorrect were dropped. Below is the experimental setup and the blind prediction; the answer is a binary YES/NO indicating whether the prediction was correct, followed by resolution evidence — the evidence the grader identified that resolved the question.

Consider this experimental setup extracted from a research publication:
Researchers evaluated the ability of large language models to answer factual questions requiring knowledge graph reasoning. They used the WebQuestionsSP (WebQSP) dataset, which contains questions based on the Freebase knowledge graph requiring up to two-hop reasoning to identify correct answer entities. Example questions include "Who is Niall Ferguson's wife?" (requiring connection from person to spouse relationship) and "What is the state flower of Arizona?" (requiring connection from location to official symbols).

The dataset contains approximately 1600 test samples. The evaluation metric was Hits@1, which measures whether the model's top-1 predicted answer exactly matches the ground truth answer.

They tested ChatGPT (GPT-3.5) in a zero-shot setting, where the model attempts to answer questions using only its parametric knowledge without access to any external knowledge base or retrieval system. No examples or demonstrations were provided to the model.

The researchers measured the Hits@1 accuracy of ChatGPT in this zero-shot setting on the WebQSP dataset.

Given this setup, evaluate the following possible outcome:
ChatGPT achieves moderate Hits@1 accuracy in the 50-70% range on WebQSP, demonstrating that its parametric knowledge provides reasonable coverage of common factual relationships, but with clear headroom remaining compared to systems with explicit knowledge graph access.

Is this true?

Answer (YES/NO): YES